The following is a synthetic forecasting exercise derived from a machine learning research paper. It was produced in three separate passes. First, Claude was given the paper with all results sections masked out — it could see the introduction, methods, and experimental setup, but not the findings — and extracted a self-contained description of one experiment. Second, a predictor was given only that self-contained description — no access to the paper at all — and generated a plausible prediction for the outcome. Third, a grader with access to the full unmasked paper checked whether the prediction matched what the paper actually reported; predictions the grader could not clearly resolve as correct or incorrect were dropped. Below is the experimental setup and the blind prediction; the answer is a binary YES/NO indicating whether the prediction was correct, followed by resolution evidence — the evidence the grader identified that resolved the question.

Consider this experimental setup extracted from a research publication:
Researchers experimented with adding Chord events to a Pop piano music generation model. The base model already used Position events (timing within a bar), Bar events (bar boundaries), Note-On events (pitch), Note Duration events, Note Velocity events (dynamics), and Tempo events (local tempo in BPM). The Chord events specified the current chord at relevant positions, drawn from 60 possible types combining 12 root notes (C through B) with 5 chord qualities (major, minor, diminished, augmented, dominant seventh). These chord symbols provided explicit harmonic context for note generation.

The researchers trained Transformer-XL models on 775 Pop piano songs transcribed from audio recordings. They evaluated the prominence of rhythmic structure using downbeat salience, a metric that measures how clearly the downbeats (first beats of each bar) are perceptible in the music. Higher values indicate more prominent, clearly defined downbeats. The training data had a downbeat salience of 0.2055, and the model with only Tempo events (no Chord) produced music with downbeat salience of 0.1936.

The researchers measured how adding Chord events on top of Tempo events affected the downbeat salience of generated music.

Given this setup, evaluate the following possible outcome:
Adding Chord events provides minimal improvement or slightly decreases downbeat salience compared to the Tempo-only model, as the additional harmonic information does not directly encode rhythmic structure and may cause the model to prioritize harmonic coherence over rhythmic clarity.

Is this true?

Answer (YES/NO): NO